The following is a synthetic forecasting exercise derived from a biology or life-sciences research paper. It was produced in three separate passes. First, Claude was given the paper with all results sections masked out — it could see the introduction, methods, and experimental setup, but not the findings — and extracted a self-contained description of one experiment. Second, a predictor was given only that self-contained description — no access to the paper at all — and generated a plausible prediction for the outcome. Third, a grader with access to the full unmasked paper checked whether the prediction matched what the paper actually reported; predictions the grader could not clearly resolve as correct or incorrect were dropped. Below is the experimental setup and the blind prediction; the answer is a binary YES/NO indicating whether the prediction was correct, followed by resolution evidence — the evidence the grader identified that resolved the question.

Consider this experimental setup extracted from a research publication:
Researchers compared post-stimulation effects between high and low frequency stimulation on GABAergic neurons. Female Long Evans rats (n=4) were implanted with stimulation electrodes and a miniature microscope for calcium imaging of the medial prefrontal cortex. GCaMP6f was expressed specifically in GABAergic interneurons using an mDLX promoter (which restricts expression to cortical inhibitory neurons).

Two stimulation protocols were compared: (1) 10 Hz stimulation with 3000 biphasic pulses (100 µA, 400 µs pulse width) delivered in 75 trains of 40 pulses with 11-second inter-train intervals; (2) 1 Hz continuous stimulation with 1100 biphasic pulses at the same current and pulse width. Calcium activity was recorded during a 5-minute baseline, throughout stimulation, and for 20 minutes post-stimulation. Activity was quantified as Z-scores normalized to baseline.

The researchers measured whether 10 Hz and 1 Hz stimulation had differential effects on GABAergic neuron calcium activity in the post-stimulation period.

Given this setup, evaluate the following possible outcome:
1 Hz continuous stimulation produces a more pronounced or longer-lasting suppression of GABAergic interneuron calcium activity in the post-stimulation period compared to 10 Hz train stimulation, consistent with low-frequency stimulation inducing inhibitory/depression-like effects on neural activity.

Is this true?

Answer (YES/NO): NO